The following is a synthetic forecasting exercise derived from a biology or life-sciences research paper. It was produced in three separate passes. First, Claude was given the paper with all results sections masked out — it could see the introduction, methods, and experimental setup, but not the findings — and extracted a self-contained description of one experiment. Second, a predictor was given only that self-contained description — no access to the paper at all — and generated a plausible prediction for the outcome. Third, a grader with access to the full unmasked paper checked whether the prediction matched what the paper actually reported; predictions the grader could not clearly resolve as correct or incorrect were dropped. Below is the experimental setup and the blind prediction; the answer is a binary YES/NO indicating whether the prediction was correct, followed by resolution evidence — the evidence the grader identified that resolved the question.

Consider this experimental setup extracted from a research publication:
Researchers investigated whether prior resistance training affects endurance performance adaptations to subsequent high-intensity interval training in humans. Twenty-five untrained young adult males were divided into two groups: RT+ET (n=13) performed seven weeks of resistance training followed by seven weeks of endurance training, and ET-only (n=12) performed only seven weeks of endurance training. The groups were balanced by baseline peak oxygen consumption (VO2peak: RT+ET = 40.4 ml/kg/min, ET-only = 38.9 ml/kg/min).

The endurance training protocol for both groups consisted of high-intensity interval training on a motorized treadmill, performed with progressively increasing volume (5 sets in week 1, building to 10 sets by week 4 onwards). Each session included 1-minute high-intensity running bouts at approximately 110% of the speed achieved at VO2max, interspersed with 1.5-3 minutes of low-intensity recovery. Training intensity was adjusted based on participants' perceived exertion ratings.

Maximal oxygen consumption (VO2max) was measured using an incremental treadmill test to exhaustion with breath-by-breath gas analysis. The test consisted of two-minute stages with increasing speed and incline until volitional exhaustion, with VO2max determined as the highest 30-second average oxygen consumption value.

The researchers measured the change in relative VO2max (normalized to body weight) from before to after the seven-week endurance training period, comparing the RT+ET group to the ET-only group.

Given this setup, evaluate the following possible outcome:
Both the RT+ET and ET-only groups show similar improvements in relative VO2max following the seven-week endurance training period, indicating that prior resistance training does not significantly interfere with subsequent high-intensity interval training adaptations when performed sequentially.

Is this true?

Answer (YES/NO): YES